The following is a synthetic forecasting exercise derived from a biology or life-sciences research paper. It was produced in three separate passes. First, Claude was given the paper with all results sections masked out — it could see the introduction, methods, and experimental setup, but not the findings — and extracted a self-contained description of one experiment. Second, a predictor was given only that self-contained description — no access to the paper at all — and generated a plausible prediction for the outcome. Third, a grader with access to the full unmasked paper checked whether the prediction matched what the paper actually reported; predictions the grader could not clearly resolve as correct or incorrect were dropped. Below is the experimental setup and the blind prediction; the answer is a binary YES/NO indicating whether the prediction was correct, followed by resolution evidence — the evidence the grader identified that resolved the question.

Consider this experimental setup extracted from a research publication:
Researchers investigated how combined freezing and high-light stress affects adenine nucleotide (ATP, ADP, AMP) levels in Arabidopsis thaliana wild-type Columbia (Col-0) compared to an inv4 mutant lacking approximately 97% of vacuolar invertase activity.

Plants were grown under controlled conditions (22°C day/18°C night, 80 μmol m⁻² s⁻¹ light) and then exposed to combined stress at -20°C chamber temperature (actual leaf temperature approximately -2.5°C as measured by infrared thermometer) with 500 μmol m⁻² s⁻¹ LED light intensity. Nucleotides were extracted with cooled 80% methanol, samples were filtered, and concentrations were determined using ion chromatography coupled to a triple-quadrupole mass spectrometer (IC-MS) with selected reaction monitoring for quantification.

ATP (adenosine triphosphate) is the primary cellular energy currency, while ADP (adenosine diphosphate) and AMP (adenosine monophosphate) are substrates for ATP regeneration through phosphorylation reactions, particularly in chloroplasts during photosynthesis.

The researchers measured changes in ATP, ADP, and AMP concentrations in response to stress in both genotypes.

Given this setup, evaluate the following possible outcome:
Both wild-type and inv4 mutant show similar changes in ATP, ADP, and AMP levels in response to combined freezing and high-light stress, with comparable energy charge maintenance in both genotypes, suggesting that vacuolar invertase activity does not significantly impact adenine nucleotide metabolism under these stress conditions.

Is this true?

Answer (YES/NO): NO